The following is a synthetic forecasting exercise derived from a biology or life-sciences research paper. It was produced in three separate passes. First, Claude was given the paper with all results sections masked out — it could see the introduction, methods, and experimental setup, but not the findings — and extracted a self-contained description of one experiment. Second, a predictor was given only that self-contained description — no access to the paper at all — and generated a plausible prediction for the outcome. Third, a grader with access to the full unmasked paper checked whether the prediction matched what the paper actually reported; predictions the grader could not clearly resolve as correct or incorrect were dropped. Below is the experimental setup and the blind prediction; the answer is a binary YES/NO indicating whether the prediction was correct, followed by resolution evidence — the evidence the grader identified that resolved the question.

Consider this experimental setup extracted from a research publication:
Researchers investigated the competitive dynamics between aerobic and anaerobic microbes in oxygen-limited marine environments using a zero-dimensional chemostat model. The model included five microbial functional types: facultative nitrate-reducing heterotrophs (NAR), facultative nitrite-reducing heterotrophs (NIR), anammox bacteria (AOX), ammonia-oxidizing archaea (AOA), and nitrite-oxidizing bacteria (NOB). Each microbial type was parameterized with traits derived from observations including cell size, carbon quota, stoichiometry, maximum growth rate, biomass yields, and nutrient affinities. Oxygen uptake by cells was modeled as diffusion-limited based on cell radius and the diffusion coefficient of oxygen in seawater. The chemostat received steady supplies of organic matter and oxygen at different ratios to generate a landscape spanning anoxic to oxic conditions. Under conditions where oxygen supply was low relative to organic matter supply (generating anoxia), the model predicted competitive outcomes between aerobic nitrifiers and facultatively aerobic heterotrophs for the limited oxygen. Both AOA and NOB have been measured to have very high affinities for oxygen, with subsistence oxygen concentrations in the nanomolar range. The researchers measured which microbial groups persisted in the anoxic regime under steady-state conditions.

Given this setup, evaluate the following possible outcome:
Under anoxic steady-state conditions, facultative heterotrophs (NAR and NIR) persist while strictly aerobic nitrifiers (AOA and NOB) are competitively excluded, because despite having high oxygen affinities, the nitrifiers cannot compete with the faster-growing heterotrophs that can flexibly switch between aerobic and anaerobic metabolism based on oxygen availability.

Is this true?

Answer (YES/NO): NO